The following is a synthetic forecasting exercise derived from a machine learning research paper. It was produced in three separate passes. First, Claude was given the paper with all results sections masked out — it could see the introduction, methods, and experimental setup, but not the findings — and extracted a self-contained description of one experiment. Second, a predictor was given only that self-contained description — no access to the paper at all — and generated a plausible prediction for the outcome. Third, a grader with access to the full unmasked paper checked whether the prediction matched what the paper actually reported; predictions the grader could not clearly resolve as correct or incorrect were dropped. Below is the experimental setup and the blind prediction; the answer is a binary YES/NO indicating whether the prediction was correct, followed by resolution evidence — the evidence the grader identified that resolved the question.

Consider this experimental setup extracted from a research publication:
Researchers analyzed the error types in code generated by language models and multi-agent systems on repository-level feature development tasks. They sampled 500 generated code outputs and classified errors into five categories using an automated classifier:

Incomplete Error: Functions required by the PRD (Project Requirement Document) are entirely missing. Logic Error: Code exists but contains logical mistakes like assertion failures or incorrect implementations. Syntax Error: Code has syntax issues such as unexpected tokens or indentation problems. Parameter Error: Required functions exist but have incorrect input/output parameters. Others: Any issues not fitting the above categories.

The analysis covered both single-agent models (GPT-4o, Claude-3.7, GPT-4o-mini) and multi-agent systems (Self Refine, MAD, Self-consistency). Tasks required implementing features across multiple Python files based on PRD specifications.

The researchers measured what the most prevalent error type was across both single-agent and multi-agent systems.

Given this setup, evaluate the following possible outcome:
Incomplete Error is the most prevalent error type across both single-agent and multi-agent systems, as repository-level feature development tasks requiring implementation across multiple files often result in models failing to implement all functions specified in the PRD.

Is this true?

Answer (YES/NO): YES